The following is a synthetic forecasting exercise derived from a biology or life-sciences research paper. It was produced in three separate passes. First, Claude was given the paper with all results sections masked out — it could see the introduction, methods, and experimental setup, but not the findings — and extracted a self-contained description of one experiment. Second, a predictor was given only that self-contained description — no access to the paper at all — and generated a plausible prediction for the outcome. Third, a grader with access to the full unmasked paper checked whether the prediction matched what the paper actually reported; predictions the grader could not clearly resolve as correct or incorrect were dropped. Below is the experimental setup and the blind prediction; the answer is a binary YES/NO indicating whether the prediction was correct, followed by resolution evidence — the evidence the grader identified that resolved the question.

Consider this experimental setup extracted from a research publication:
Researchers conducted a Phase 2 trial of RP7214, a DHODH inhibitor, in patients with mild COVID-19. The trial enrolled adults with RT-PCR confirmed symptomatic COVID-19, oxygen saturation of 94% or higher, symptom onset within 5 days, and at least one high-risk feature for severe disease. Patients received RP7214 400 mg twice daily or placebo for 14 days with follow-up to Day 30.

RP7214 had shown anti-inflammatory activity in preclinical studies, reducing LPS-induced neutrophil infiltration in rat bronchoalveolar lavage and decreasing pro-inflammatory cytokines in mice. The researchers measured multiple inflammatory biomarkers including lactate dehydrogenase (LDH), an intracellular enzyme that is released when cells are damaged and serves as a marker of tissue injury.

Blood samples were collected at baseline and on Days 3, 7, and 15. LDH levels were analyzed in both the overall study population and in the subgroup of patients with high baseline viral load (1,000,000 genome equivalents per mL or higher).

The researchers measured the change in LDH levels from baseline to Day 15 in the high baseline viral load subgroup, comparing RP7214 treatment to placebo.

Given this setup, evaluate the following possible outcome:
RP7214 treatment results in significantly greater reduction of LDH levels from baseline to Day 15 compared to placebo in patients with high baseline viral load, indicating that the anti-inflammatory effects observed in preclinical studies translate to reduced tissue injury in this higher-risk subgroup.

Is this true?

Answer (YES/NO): NO